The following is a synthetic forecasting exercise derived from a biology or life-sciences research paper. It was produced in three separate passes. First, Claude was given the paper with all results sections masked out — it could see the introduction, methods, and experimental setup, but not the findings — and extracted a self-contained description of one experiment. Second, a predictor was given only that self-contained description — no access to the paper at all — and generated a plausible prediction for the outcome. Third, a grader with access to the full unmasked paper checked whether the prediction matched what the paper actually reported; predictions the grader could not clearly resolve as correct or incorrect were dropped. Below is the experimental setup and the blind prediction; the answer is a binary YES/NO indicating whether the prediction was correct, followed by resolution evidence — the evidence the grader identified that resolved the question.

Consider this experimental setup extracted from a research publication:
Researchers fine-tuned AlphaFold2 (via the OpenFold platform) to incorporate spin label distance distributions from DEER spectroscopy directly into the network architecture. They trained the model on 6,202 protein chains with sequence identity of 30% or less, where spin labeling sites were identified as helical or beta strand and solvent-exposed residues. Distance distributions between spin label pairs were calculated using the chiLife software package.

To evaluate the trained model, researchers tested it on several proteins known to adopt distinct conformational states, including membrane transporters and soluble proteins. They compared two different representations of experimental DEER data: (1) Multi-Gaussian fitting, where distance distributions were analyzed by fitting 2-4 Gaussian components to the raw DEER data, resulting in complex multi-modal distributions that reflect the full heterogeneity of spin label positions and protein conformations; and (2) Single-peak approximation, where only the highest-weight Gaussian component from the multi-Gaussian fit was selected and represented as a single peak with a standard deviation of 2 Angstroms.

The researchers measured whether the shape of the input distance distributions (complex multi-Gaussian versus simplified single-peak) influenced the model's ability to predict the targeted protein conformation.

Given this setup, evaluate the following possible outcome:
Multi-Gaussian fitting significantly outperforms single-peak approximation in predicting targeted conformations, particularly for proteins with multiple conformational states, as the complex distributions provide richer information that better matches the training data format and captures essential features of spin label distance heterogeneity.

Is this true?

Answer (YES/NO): NO